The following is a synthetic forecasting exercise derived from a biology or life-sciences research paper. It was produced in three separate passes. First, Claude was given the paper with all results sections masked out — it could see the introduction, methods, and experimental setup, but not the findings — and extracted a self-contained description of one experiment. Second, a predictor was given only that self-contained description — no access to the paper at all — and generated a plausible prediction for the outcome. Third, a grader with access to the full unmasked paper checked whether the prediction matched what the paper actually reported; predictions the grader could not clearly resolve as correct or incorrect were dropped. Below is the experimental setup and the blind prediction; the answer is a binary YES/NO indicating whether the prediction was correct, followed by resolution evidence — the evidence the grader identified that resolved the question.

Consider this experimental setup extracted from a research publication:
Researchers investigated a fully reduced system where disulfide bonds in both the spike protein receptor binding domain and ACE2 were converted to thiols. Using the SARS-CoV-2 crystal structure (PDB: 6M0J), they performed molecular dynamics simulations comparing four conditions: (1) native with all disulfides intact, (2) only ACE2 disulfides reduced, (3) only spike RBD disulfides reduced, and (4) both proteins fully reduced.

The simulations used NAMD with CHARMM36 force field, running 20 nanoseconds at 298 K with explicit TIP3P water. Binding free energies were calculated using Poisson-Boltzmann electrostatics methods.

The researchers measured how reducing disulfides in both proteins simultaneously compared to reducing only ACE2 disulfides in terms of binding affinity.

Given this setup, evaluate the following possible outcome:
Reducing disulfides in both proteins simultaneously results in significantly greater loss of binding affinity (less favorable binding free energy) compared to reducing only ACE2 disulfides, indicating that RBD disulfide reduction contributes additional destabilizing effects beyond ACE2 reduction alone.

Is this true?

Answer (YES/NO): YES